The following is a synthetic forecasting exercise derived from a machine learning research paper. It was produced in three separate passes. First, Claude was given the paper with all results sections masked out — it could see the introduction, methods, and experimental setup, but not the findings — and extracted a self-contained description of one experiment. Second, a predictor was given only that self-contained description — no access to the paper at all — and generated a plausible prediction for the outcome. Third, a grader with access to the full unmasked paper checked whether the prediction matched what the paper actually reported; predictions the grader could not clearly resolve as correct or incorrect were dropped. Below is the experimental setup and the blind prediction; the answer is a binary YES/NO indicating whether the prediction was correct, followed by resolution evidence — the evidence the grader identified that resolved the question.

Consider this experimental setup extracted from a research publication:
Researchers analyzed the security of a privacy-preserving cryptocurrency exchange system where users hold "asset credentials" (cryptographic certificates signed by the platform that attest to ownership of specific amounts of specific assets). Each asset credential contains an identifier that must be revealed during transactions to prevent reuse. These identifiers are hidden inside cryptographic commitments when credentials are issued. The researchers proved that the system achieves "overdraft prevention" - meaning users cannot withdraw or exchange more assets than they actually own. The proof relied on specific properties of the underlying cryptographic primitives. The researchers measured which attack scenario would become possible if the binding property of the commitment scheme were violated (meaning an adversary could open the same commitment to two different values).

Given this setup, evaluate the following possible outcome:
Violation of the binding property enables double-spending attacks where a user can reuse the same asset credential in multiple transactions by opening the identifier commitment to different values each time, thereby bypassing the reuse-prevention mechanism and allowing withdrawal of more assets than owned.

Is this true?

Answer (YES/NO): YES